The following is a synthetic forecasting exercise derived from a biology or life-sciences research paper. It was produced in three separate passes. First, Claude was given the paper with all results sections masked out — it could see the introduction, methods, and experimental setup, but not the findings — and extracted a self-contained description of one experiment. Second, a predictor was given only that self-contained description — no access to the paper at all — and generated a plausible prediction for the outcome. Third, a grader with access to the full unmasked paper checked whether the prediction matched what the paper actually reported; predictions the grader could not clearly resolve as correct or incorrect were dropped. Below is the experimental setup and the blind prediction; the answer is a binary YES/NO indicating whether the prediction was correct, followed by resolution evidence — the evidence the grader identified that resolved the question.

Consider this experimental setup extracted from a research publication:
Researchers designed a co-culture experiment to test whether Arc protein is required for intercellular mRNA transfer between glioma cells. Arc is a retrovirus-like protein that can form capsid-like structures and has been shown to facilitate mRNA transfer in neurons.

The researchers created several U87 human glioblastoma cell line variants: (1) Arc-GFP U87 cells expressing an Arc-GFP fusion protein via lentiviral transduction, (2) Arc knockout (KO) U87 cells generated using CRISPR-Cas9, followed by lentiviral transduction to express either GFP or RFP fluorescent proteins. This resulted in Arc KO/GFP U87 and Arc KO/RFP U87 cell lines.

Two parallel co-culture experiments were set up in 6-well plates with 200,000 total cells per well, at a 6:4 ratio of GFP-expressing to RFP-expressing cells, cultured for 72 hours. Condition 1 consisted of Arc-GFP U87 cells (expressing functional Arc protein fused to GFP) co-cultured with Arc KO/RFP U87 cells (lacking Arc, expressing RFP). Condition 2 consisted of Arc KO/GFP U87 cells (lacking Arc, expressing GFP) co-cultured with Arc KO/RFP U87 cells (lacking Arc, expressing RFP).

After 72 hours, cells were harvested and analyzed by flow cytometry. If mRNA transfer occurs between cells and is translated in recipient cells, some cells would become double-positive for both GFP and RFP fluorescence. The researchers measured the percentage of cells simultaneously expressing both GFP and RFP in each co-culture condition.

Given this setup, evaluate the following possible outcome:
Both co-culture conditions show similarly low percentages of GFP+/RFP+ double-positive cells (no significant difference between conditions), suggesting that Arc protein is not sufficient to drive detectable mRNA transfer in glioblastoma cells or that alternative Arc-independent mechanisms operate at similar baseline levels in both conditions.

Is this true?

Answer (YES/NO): NO